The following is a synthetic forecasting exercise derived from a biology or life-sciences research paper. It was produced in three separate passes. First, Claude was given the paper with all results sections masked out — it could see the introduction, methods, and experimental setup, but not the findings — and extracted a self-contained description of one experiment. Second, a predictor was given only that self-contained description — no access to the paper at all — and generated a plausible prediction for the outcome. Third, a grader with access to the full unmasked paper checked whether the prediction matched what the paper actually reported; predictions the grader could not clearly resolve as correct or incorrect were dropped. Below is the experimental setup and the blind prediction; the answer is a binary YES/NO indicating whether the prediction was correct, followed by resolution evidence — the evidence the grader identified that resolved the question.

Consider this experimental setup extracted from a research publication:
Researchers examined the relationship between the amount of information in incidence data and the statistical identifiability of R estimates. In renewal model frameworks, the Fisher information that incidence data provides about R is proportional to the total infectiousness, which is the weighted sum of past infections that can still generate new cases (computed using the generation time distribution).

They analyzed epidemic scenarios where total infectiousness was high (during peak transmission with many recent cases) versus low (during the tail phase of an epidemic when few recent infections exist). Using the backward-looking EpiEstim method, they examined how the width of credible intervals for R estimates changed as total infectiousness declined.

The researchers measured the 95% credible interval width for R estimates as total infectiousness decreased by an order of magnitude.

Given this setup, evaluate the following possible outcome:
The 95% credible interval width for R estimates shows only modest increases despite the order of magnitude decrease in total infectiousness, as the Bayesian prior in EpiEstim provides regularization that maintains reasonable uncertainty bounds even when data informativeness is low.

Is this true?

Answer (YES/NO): NO